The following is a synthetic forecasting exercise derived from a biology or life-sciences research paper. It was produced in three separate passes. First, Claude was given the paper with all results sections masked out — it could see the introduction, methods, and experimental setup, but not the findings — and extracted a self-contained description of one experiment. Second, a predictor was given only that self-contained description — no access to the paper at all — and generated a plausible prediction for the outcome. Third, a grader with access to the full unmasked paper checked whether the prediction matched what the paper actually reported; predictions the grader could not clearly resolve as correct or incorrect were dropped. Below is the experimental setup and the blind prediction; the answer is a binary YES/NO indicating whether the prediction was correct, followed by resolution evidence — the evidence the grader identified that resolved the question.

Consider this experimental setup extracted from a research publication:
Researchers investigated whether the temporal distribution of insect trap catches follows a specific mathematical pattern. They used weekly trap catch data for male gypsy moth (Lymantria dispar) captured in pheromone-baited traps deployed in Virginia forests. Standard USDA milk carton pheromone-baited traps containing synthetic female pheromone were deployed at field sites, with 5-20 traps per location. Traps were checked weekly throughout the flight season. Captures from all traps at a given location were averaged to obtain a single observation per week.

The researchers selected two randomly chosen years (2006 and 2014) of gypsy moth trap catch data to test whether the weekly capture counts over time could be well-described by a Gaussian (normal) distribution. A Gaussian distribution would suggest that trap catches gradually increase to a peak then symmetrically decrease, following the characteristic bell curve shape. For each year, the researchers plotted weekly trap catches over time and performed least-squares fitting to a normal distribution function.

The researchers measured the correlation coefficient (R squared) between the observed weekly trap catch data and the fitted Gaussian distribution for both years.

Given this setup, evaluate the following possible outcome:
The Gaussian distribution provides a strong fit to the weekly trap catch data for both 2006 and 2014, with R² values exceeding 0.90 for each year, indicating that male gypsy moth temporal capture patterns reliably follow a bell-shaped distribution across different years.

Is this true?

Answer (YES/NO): YES